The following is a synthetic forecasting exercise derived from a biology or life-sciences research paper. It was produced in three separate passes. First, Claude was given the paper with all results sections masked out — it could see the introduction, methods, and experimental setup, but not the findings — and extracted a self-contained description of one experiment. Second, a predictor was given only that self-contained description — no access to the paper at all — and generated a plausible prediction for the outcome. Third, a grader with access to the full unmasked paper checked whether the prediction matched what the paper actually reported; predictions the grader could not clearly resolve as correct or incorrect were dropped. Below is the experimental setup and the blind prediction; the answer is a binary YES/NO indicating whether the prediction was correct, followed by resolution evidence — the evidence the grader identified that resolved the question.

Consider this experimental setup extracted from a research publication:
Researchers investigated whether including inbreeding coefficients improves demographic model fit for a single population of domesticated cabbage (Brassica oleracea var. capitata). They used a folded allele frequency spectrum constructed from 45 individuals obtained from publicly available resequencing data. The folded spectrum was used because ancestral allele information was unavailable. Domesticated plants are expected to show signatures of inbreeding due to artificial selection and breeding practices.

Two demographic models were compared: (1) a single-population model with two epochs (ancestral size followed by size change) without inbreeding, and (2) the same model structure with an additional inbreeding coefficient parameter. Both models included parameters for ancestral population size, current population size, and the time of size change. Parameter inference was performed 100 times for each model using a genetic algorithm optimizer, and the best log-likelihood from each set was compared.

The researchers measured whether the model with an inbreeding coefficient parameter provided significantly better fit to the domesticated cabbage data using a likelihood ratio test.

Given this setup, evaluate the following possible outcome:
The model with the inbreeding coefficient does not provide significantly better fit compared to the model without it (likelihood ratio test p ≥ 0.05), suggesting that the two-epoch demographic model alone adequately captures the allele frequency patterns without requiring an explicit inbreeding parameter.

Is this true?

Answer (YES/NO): NO